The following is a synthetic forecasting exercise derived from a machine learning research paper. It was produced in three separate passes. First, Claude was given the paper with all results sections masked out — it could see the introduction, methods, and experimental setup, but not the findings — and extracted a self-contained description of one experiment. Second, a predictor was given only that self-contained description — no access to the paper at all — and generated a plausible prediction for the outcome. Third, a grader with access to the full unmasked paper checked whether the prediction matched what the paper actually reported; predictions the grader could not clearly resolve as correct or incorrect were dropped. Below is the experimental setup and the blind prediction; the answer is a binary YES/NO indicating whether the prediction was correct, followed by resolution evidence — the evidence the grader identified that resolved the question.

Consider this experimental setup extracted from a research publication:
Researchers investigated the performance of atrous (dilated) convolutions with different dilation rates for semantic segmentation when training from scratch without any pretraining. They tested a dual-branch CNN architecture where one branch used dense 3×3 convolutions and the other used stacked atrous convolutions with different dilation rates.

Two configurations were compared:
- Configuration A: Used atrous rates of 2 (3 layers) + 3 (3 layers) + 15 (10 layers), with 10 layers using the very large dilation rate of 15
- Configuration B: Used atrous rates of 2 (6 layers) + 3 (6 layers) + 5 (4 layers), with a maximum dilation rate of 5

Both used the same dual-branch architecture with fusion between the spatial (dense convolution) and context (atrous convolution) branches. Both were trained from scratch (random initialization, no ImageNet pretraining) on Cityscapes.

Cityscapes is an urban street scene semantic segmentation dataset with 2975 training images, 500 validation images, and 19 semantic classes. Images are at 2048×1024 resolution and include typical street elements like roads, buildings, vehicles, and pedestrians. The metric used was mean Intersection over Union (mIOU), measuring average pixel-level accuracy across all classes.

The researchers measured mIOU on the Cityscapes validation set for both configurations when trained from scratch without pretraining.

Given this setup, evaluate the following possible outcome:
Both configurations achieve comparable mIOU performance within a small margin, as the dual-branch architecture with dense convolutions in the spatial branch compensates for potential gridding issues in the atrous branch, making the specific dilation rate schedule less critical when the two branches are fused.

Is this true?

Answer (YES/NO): YES